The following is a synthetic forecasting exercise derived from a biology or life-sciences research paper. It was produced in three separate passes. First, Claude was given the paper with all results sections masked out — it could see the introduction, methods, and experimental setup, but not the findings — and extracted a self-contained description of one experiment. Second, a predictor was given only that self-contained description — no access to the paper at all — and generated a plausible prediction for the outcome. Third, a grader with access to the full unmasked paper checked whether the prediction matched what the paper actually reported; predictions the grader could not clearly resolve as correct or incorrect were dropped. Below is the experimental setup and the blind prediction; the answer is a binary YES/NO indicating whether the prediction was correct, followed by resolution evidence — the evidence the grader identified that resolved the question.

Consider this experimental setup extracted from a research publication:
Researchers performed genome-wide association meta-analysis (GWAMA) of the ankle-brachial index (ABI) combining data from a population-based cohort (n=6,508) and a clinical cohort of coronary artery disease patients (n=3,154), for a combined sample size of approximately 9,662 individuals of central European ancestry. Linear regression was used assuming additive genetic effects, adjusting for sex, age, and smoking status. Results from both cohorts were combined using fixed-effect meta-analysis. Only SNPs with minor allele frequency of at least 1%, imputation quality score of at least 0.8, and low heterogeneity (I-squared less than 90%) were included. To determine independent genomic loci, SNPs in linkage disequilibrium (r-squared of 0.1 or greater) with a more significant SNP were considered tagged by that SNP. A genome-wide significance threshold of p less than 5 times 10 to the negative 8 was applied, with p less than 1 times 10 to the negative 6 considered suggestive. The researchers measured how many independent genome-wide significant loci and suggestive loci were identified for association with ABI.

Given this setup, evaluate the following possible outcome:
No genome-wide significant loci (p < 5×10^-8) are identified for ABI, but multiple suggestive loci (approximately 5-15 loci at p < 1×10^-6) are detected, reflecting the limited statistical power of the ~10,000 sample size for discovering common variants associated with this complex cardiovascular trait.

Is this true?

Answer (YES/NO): NO